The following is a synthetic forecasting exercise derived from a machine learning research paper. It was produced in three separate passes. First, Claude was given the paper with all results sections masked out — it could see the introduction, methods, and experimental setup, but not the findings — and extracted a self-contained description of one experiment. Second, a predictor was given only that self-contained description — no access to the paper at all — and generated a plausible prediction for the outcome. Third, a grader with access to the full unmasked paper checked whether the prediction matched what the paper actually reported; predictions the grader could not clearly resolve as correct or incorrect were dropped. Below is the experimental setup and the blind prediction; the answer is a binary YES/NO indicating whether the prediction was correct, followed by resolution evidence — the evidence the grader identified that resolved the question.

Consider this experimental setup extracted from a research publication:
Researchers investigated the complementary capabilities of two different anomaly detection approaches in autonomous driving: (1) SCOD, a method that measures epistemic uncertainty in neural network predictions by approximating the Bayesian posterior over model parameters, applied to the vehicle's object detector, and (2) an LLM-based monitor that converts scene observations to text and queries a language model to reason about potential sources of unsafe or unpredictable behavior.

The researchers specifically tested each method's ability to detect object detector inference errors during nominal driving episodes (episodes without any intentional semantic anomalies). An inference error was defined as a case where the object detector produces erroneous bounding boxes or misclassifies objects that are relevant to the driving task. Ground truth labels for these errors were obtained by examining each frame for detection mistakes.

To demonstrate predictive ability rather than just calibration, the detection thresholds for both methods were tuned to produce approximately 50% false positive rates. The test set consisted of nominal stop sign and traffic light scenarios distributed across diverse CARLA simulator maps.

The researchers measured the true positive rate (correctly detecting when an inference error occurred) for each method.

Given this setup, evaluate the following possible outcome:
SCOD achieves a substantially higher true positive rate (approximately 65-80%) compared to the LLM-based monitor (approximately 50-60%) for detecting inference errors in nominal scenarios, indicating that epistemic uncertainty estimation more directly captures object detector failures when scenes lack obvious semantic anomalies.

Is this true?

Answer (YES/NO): NO